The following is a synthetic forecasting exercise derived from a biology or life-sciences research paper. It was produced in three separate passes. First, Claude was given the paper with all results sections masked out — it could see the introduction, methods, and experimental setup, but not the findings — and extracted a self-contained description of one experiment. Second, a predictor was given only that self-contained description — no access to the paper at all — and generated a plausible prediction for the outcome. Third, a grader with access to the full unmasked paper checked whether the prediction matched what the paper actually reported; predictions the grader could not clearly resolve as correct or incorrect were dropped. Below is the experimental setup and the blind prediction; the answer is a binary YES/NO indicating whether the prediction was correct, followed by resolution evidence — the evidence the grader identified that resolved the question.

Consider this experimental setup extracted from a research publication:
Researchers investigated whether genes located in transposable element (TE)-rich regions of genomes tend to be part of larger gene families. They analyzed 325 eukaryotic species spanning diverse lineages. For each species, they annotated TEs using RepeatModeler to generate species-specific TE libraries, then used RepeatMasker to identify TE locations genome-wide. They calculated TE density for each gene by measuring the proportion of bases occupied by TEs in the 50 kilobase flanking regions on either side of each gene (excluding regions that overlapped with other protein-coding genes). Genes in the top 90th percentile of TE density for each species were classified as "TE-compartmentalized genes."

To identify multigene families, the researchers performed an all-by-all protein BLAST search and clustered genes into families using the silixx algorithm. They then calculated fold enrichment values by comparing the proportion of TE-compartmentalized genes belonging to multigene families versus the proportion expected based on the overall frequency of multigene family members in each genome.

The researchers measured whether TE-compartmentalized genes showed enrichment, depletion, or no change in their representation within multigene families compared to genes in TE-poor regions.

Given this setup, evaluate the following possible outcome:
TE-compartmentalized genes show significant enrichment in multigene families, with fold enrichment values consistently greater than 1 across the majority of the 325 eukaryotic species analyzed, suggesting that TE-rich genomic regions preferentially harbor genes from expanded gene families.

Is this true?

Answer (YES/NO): YES